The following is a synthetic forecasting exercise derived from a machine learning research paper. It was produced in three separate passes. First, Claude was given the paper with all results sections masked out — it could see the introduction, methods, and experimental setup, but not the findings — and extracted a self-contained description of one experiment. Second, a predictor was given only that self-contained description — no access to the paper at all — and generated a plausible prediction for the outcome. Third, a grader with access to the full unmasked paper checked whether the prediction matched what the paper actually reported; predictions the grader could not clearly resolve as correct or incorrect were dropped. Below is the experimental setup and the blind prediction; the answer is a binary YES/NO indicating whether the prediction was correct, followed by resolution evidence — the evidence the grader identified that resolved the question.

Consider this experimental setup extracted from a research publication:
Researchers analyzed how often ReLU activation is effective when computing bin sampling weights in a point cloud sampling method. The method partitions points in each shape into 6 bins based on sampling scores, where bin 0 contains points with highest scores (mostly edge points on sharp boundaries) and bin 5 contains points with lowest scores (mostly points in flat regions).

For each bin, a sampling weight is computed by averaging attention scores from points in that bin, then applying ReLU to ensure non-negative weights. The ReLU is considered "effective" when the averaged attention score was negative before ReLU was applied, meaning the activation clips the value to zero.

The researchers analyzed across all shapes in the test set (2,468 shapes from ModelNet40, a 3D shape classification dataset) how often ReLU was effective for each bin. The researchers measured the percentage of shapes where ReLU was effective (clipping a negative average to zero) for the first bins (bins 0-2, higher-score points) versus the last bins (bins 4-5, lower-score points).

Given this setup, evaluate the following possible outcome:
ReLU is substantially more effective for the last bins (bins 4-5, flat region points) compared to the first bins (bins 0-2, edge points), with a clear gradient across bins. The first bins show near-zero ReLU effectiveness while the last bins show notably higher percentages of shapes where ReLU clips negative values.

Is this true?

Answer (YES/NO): YES